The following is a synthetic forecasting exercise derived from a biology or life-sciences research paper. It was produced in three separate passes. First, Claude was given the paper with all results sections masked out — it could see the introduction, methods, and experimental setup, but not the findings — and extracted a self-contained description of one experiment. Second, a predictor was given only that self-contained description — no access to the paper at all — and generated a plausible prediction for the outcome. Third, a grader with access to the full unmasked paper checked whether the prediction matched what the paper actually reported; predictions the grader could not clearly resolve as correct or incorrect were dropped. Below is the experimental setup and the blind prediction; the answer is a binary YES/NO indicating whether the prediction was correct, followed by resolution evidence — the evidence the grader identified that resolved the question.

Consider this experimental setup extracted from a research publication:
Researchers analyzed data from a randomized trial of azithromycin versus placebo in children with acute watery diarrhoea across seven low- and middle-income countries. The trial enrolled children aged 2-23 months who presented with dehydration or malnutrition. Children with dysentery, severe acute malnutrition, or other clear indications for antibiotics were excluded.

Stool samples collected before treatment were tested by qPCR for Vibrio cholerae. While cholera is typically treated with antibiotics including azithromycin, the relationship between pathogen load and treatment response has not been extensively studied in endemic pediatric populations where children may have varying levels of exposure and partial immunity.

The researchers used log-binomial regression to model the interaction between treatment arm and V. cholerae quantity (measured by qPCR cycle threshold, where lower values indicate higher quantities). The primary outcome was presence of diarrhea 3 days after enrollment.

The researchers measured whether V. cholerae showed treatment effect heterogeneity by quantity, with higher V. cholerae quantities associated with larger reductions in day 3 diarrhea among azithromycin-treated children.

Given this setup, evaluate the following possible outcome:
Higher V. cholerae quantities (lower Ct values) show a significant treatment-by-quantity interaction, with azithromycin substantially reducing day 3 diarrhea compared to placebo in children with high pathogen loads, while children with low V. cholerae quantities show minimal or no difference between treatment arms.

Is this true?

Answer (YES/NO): NO